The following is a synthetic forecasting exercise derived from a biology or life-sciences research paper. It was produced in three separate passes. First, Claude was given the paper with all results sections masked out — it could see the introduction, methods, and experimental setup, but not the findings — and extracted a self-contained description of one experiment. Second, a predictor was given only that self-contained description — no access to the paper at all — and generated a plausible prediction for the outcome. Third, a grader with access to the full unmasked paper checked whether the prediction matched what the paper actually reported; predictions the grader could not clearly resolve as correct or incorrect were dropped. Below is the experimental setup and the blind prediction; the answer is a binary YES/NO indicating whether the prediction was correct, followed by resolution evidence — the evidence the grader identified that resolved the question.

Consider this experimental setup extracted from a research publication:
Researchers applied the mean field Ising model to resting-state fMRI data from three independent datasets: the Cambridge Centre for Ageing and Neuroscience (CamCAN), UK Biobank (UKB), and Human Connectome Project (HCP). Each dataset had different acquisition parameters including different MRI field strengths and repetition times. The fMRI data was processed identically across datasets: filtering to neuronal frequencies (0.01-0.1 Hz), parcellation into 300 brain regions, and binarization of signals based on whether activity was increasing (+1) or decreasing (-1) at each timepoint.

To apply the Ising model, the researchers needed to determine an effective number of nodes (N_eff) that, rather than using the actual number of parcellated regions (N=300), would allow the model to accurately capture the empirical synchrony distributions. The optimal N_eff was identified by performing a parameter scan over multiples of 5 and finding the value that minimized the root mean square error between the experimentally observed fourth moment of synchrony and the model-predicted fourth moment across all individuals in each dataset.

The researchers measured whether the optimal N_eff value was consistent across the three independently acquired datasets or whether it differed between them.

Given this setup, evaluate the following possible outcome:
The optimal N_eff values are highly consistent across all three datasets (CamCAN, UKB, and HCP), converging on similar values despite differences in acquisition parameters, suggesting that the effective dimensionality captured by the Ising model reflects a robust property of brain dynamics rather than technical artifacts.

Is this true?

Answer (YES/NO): NO